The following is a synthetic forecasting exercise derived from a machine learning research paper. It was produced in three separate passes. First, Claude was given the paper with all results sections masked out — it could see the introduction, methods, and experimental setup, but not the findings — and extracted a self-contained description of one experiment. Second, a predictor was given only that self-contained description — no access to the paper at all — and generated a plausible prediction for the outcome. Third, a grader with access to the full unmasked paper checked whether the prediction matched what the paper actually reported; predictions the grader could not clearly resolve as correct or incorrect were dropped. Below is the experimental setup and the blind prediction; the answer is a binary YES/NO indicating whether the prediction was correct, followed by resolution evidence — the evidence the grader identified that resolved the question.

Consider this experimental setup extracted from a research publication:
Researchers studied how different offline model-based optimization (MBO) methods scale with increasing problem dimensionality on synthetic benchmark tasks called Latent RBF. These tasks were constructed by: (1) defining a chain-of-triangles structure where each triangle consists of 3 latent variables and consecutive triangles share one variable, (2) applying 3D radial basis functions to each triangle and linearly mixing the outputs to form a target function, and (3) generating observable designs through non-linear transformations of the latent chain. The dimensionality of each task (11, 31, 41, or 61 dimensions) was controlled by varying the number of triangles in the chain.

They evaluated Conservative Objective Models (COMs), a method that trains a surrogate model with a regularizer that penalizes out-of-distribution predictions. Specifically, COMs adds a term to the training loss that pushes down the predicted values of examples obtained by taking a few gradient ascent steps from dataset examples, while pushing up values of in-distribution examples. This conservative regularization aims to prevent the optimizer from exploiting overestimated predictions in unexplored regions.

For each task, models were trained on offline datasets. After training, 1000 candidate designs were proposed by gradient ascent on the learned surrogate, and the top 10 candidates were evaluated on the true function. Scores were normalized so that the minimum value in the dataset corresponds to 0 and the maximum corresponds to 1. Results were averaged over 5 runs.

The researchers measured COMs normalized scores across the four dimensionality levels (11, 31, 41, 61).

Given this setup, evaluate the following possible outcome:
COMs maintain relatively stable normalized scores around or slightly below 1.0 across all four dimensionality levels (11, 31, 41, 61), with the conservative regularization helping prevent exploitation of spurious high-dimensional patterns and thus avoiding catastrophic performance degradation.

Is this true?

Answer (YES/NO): NO